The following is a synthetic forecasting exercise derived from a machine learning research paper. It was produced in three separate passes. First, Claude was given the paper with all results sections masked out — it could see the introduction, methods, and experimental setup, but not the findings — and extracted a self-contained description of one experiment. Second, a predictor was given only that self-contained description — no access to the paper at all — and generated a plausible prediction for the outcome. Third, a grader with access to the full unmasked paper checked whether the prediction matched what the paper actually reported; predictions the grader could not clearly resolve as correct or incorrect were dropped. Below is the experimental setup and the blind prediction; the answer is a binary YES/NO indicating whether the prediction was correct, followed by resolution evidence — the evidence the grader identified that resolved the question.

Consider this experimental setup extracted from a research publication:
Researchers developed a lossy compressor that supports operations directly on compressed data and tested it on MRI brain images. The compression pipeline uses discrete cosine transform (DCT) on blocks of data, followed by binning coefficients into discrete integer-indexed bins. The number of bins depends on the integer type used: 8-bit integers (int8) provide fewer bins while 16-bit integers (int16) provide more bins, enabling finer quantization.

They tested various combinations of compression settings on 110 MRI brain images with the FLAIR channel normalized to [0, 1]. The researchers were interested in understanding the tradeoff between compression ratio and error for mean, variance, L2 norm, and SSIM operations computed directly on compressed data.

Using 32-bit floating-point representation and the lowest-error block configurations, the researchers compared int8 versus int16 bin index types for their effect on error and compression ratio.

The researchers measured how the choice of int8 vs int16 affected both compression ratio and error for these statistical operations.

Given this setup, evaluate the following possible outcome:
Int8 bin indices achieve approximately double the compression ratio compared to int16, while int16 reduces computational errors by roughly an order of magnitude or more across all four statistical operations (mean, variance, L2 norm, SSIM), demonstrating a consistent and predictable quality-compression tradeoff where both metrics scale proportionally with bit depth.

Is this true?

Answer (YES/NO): NO